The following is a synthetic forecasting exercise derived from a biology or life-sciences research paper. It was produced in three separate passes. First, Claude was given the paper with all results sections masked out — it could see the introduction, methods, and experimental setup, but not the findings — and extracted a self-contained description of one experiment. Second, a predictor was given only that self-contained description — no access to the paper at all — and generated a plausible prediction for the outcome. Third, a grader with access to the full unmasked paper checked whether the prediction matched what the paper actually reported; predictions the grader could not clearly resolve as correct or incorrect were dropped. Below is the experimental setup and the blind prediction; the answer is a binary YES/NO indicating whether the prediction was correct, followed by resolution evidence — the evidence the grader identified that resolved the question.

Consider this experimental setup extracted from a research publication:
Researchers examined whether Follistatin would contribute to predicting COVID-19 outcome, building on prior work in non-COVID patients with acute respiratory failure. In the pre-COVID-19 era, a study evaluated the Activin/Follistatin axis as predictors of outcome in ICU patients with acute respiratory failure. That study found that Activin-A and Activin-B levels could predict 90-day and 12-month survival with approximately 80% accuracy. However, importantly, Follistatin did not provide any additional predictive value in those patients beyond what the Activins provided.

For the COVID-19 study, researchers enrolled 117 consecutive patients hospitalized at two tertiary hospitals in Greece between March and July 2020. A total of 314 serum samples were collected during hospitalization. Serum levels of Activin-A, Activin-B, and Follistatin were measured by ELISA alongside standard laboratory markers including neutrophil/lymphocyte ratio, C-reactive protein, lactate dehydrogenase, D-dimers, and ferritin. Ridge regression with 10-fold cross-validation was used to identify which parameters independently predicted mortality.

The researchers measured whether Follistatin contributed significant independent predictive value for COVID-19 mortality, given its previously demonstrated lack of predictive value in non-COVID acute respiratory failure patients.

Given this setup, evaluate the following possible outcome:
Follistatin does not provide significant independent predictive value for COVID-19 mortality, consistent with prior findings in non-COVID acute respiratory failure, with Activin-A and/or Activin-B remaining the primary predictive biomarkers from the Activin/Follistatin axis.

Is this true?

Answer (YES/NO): NO